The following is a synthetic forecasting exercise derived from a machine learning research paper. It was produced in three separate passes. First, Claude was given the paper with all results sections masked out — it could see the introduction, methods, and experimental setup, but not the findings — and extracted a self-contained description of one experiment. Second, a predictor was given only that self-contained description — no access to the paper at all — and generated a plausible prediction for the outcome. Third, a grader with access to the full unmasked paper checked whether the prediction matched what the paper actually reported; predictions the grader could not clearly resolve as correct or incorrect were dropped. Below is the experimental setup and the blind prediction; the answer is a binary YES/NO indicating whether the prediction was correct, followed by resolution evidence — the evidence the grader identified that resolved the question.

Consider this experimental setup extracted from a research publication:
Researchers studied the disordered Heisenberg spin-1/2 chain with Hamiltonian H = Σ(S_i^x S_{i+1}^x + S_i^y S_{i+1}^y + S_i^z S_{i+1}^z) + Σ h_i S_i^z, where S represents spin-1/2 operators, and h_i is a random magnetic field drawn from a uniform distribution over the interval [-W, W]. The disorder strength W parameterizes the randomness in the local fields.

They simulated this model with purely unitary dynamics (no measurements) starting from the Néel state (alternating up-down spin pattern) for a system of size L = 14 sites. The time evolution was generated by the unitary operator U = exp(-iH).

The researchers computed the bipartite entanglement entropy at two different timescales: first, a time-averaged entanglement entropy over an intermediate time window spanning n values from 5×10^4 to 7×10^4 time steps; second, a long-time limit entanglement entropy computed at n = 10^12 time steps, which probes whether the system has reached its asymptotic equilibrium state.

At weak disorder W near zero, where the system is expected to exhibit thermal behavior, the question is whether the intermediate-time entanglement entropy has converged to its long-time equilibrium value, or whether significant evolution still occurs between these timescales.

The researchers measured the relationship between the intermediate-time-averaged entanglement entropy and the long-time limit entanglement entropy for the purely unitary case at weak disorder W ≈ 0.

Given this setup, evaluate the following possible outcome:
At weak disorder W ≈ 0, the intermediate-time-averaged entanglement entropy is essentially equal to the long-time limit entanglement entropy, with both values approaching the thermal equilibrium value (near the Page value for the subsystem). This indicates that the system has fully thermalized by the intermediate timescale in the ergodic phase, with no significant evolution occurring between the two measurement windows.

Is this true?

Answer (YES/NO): NO